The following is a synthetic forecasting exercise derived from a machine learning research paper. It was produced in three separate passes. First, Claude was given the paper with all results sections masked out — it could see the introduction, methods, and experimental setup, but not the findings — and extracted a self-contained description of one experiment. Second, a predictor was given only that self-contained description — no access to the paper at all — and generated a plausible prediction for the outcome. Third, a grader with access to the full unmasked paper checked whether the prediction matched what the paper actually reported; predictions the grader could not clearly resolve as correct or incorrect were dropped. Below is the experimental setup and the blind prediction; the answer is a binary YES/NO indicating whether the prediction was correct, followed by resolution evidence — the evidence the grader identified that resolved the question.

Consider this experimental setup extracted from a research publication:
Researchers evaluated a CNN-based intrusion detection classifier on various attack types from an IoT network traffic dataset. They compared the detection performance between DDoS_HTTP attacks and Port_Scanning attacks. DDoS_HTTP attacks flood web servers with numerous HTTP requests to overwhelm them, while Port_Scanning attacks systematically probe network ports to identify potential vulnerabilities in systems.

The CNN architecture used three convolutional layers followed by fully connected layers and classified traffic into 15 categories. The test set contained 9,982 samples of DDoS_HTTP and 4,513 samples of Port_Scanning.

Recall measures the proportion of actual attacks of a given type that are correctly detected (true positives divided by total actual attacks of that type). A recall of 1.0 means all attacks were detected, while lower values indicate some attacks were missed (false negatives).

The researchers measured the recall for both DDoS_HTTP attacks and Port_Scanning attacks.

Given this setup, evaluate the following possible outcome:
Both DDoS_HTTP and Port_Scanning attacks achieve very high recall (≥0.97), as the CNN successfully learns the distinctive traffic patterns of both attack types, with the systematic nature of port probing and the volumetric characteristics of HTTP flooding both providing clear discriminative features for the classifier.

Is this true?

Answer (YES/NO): NO